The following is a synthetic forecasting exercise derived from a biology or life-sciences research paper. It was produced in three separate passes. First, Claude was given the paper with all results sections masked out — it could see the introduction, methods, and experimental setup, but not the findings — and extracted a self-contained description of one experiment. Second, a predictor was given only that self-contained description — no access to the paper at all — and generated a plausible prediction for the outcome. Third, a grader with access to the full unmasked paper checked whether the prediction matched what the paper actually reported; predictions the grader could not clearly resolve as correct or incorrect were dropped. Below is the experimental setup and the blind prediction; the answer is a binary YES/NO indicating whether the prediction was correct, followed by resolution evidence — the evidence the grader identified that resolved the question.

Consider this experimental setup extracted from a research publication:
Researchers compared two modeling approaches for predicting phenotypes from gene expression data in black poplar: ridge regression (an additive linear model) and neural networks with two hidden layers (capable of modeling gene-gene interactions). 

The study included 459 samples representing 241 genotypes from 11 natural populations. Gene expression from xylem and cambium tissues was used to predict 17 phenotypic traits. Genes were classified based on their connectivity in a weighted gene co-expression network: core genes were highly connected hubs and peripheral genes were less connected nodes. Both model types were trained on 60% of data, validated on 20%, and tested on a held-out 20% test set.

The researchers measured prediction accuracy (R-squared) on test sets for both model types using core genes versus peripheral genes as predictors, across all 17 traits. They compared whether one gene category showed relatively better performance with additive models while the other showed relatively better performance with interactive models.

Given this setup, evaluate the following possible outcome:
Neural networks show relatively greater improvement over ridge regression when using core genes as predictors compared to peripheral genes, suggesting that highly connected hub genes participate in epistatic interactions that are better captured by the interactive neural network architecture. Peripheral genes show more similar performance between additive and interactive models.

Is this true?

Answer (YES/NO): NO